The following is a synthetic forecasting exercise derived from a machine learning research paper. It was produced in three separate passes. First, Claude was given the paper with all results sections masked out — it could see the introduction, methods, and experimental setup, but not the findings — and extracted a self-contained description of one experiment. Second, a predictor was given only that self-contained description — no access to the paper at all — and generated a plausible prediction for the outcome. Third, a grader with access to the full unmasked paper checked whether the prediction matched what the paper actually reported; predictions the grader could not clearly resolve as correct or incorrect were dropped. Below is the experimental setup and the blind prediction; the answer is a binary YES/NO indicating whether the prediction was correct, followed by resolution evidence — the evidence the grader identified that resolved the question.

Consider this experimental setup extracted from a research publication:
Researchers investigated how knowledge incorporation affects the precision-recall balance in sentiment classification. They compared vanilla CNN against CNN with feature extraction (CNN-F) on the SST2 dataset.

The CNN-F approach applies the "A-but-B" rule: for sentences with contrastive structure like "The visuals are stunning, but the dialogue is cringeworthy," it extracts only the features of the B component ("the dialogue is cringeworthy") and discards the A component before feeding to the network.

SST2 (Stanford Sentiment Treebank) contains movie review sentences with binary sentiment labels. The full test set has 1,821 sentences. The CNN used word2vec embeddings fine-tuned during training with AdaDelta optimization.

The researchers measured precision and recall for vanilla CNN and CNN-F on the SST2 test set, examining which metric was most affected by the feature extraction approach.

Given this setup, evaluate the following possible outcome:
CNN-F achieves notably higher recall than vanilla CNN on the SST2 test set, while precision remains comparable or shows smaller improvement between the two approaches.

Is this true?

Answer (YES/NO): NO